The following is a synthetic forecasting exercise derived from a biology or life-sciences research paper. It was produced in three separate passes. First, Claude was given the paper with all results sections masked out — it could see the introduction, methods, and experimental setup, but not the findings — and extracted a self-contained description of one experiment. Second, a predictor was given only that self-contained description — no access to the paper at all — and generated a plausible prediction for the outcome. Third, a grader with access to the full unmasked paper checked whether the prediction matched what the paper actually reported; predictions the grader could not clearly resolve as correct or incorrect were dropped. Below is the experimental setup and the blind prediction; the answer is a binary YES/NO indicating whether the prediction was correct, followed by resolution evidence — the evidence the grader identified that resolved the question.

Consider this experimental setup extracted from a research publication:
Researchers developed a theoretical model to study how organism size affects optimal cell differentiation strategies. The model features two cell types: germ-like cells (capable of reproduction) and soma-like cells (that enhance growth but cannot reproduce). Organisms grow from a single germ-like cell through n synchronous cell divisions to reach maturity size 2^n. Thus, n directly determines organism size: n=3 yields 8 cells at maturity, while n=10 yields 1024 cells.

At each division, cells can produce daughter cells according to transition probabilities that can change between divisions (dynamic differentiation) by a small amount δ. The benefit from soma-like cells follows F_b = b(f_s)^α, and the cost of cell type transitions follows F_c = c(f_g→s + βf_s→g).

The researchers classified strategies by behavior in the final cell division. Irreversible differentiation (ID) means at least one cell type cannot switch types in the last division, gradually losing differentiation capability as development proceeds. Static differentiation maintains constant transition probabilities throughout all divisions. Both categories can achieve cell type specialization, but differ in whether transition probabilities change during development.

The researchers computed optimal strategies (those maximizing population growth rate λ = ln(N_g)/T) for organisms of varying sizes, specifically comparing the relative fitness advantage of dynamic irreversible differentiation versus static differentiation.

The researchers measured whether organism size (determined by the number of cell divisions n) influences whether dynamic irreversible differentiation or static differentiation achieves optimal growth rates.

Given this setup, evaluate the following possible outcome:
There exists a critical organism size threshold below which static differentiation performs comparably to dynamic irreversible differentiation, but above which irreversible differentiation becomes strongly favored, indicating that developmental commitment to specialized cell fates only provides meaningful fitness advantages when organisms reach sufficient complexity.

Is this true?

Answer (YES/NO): NO